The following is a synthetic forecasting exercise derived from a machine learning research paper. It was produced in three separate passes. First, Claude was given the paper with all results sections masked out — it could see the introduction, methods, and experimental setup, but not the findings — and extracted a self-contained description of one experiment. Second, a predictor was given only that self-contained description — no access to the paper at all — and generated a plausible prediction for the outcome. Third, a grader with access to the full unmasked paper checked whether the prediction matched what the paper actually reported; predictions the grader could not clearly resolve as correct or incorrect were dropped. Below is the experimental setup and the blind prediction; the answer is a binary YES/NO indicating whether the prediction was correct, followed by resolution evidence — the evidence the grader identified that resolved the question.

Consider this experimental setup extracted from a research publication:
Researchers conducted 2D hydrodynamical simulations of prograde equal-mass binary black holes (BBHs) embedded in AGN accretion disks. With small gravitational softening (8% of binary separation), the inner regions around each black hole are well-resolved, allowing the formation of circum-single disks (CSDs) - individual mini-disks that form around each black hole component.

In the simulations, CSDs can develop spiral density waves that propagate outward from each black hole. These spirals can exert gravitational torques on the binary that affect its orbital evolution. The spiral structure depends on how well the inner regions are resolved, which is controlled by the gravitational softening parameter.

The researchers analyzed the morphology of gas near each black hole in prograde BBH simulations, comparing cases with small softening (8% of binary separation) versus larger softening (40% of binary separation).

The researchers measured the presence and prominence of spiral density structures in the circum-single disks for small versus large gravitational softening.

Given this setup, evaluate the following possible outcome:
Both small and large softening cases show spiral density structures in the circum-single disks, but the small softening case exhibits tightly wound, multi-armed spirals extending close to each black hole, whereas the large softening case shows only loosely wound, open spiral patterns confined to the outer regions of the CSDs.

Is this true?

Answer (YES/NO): NO